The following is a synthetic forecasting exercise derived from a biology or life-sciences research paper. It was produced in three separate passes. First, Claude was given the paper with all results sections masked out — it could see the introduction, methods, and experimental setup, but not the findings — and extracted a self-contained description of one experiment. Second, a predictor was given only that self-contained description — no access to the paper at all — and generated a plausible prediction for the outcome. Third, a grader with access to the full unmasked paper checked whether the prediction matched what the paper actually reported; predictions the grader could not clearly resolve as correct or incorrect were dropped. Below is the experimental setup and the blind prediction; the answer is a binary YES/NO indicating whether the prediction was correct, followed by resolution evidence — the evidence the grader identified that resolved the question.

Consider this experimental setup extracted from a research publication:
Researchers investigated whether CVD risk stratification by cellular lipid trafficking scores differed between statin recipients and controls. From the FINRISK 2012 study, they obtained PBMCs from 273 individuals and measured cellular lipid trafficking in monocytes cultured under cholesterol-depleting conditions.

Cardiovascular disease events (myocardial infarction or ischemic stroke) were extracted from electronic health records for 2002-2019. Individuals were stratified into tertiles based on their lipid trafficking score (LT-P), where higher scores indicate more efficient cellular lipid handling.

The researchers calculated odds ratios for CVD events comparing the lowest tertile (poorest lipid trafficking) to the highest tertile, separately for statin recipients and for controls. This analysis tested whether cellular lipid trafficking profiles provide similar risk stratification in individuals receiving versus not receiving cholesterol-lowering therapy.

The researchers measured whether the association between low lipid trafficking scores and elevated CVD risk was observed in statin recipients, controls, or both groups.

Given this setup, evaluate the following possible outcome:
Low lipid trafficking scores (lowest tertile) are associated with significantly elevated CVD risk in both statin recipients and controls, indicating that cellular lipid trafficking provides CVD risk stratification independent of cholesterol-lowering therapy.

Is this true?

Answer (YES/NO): NO